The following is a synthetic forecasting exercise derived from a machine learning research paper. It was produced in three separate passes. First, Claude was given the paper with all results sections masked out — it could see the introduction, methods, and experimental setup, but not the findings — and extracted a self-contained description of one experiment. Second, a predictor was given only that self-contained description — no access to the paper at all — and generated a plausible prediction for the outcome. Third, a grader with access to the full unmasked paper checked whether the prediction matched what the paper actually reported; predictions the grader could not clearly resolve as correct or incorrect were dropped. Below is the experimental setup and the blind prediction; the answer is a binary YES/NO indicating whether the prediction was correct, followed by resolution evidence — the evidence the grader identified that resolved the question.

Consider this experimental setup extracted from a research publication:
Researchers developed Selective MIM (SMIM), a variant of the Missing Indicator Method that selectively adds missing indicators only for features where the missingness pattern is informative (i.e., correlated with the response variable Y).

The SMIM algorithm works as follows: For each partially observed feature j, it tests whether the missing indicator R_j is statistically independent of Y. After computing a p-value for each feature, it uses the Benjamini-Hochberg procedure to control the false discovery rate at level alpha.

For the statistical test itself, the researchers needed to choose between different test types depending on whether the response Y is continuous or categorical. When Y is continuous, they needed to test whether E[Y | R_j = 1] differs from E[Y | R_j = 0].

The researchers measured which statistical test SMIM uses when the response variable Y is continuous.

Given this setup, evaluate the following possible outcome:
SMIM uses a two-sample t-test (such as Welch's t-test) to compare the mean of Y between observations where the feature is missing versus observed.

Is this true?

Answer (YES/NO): YES